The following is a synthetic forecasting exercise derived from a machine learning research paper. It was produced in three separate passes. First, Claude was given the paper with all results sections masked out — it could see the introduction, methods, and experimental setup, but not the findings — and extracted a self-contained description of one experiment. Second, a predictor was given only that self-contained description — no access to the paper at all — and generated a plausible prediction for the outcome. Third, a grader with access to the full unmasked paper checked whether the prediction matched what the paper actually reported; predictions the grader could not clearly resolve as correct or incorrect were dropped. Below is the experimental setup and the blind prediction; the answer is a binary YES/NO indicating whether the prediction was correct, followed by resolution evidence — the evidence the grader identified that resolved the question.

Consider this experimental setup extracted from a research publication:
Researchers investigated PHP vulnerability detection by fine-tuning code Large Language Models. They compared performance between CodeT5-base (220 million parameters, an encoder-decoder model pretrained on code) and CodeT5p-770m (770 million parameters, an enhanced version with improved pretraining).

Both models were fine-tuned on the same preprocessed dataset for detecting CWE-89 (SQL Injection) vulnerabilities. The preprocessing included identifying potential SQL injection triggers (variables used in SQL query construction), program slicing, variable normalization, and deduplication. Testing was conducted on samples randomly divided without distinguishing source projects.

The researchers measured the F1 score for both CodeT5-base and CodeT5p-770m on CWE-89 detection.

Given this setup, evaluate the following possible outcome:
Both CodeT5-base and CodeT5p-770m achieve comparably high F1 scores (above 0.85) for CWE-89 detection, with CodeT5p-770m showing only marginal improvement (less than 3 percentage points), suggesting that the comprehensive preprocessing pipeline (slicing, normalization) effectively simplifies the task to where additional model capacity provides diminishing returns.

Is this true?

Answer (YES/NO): NO